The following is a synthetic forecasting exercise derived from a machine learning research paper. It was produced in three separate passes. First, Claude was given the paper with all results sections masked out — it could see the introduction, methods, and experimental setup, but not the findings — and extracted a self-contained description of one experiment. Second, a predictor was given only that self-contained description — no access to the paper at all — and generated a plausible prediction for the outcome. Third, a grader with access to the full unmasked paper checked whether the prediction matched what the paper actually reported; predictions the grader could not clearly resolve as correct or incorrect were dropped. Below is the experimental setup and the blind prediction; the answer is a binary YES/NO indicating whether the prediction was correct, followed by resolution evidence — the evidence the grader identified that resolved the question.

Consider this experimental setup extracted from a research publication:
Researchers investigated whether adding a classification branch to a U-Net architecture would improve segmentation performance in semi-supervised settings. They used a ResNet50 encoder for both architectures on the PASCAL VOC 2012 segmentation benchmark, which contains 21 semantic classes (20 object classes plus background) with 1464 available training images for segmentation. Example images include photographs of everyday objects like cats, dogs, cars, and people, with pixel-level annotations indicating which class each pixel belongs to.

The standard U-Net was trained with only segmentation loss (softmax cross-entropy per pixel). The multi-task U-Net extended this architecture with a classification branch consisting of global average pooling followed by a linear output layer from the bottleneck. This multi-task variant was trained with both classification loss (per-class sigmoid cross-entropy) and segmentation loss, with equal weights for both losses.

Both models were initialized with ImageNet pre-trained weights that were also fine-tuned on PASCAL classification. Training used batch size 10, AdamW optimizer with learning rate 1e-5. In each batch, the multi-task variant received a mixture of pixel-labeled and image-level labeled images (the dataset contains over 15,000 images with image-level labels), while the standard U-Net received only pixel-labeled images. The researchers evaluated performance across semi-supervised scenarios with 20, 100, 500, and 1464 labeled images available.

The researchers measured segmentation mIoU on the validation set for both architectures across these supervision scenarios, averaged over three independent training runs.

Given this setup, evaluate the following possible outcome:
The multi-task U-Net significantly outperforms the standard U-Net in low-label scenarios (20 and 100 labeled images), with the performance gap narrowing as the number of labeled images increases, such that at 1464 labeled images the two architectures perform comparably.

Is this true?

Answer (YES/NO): NO